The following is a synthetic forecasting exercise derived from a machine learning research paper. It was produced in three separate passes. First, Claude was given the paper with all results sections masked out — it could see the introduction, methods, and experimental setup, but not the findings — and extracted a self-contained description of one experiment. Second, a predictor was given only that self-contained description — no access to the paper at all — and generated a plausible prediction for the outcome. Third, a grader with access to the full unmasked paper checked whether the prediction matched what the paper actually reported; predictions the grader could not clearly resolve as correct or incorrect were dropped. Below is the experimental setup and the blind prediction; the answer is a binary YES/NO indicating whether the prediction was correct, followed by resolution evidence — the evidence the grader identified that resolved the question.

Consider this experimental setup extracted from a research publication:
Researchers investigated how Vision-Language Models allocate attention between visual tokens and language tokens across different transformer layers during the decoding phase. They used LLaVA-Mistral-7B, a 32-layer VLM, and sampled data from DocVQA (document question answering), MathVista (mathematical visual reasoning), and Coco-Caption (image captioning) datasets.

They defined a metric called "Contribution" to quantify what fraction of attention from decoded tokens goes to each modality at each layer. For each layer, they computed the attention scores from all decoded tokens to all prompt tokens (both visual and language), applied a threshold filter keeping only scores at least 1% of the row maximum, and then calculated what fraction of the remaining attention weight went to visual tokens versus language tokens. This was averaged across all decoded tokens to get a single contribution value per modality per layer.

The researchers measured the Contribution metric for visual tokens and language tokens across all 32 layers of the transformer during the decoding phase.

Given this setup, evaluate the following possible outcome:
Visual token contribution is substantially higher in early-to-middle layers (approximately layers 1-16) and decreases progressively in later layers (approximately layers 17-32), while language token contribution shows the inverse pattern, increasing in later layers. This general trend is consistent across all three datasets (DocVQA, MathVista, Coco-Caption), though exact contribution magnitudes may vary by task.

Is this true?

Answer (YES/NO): NO